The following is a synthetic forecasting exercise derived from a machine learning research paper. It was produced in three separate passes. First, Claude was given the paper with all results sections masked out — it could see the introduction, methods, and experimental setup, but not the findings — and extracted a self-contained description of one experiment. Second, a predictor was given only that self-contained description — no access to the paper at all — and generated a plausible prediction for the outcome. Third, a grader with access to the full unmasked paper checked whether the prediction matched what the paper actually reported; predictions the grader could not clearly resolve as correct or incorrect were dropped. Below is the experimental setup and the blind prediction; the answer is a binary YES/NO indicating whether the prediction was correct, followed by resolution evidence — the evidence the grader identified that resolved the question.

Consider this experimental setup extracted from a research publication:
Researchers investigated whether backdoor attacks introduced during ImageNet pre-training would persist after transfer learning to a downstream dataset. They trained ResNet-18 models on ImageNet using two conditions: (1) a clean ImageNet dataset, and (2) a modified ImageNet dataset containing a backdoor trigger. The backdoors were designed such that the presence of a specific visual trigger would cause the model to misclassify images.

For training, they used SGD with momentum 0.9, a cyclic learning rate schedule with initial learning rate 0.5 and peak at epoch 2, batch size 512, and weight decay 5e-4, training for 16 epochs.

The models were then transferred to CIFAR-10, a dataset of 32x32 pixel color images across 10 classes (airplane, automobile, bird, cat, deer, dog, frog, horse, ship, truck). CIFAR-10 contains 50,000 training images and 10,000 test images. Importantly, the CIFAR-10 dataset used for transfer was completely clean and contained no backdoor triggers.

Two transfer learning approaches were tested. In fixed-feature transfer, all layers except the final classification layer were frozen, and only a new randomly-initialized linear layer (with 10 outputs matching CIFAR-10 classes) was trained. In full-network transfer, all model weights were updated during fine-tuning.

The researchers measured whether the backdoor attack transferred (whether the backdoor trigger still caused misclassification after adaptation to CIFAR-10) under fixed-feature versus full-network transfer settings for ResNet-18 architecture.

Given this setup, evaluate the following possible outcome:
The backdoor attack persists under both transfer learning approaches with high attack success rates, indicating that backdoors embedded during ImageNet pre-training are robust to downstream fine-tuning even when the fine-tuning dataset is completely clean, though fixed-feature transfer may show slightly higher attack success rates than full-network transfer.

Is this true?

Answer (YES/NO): YES